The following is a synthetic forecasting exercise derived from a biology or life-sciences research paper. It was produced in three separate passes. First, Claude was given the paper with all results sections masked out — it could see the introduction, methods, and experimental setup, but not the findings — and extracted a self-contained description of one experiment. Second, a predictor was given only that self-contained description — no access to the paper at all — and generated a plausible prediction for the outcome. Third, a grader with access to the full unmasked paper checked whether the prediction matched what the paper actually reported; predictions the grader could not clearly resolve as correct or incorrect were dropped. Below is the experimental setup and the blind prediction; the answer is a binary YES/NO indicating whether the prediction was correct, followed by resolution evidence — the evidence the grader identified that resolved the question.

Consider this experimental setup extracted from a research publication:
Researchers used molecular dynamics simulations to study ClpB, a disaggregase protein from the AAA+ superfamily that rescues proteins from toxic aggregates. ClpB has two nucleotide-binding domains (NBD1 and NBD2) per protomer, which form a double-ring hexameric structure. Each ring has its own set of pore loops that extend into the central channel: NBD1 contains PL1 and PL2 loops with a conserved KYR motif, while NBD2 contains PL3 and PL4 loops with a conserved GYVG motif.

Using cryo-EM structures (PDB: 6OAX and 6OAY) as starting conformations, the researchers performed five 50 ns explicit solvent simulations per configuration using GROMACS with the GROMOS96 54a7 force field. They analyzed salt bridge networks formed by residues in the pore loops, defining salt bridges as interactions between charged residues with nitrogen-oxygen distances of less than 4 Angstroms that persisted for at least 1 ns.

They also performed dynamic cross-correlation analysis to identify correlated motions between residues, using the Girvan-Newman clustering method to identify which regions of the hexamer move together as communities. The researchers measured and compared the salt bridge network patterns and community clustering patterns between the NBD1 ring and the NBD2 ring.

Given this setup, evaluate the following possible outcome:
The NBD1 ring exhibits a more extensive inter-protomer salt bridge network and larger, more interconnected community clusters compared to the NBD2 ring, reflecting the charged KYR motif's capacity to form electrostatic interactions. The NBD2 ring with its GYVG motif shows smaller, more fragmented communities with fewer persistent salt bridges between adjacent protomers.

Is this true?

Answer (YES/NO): YES